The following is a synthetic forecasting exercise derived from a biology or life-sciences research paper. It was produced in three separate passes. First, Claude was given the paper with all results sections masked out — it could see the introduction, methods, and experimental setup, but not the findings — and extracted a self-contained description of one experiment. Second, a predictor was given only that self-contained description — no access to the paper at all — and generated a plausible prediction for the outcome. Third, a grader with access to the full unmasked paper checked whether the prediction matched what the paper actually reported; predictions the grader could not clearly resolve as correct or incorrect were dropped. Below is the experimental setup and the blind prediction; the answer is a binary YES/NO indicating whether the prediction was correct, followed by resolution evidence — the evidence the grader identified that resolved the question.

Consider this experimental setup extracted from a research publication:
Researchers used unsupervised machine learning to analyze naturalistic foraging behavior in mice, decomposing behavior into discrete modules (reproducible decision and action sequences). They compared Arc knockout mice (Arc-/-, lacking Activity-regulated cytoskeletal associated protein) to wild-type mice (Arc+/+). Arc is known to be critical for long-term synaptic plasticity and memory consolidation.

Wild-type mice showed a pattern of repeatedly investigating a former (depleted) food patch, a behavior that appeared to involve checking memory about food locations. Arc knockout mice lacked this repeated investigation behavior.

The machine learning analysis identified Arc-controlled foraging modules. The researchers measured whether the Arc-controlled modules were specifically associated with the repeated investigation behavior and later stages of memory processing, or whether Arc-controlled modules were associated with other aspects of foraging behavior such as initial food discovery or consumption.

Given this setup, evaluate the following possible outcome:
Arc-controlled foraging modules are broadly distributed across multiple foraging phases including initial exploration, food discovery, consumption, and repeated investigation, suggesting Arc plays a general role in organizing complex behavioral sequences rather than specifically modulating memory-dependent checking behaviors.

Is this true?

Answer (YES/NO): NO